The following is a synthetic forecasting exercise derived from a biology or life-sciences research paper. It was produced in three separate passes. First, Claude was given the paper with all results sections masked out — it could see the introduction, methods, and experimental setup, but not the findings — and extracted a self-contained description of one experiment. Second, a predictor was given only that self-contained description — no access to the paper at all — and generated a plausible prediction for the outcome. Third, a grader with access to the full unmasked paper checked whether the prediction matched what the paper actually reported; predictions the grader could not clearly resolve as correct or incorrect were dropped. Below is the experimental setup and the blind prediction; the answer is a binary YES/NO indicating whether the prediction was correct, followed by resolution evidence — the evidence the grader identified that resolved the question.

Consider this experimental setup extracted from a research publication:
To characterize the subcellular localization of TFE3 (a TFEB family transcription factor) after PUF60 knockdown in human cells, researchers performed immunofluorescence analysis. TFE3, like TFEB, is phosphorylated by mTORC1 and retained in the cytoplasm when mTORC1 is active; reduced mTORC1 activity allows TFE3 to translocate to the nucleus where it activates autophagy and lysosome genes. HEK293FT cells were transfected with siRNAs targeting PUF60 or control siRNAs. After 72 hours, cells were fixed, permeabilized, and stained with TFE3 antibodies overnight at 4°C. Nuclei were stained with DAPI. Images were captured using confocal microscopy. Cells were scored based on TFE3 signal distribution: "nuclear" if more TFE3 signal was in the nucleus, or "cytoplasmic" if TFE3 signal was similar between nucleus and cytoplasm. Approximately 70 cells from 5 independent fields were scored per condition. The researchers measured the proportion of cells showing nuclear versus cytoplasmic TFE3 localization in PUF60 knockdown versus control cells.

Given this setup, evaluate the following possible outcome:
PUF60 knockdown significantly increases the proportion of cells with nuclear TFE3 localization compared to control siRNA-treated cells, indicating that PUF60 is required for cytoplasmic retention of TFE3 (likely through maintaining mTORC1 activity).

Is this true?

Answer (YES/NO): YES